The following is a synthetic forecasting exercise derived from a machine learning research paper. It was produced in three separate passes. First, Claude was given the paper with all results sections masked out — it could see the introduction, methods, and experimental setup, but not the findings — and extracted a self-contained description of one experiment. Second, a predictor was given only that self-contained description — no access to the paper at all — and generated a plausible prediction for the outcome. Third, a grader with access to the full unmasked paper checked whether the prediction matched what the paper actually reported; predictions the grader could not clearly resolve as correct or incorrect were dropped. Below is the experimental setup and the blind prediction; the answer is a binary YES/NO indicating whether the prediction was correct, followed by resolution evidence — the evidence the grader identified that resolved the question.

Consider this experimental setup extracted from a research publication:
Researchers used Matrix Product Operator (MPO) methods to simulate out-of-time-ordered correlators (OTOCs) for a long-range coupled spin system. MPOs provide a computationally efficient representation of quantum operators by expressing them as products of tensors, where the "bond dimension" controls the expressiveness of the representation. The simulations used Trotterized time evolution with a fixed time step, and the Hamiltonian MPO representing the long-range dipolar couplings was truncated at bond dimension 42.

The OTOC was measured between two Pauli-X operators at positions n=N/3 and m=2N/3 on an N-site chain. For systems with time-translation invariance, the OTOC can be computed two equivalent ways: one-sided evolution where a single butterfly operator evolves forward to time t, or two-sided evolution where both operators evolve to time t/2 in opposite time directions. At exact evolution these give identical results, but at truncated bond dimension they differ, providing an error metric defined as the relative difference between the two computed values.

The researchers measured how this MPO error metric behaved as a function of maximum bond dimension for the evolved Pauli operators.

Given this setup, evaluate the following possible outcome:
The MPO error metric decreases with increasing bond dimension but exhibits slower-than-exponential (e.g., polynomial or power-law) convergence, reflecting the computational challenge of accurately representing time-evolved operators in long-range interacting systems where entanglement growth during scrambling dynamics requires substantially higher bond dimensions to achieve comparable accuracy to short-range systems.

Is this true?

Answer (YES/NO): YES